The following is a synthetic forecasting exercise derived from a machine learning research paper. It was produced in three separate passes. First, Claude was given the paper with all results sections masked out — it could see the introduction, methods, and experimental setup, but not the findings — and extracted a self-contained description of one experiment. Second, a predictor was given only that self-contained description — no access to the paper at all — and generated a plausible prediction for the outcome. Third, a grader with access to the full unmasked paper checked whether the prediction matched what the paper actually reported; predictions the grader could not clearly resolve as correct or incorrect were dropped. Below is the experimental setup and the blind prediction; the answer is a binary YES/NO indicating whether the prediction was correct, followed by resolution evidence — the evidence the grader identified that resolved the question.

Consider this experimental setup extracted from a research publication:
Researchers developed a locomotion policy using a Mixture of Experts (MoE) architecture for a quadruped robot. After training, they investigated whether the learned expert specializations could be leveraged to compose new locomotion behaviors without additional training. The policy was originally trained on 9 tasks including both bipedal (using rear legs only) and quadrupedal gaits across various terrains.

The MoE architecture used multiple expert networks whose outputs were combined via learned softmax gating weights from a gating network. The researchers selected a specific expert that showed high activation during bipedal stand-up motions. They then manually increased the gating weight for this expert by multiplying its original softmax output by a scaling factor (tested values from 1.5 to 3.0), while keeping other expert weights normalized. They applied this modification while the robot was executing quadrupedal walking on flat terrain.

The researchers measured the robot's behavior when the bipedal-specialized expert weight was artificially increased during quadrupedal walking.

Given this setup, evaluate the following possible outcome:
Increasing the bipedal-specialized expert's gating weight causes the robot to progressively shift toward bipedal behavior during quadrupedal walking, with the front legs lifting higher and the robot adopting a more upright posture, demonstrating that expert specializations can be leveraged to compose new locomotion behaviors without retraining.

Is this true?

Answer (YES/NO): NO